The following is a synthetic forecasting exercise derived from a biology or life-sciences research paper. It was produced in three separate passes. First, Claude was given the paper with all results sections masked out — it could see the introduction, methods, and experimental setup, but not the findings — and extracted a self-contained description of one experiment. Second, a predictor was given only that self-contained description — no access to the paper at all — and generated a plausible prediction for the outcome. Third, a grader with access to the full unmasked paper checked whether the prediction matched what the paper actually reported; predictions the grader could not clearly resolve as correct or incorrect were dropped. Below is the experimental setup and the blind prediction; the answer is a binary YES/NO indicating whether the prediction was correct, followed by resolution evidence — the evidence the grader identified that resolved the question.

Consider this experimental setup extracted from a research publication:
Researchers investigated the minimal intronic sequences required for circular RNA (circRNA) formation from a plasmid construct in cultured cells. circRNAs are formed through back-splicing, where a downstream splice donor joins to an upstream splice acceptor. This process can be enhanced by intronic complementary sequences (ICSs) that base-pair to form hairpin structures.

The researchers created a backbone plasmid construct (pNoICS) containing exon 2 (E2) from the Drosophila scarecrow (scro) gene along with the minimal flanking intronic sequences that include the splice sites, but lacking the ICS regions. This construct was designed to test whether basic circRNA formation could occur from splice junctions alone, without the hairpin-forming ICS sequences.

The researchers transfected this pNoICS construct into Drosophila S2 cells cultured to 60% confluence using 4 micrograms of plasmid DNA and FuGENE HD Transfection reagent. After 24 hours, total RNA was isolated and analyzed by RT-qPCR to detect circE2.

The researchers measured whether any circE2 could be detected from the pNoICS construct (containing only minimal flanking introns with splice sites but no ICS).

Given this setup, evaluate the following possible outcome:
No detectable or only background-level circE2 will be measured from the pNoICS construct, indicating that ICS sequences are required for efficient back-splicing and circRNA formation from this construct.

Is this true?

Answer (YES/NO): NO